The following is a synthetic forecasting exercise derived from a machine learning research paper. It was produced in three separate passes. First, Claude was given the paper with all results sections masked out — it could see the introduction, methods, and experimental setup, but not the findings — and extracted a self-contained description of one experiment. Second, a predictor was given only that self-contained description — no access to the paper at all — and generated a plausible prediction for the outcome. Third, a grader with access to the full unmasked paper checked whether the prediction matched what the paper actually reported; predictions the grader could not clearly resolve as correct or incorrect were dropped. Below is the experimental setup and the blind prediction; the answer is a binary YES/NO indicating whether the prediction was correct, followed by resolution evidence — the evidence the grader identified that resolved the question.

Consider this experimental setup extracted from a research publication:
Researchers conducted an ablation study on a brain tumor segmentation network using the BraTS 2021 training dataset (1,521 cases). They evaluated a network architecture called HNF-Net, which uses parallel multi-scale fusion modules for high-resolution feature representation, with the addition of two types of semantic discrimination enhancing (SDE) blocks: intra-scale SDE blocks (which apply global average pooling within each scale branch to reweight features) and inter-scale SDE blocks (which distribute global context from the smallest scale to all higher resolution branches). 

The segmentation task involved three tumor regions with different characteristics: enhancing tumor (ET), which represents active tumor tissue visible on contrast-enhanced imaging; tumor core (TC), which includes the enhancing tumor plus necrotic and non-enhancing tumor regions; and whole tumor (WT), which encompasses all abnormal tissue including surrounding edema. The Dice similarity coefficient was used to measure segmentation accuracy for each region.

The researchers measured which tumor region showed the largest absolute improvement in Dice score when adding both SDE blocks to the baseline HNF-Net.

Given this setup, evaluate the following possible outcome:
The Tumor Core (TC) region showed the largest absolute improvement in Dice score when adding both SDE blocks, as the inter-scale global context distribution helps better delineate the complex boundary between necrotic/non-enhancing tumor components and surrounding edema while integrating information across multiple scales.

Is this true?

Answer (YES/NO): YES